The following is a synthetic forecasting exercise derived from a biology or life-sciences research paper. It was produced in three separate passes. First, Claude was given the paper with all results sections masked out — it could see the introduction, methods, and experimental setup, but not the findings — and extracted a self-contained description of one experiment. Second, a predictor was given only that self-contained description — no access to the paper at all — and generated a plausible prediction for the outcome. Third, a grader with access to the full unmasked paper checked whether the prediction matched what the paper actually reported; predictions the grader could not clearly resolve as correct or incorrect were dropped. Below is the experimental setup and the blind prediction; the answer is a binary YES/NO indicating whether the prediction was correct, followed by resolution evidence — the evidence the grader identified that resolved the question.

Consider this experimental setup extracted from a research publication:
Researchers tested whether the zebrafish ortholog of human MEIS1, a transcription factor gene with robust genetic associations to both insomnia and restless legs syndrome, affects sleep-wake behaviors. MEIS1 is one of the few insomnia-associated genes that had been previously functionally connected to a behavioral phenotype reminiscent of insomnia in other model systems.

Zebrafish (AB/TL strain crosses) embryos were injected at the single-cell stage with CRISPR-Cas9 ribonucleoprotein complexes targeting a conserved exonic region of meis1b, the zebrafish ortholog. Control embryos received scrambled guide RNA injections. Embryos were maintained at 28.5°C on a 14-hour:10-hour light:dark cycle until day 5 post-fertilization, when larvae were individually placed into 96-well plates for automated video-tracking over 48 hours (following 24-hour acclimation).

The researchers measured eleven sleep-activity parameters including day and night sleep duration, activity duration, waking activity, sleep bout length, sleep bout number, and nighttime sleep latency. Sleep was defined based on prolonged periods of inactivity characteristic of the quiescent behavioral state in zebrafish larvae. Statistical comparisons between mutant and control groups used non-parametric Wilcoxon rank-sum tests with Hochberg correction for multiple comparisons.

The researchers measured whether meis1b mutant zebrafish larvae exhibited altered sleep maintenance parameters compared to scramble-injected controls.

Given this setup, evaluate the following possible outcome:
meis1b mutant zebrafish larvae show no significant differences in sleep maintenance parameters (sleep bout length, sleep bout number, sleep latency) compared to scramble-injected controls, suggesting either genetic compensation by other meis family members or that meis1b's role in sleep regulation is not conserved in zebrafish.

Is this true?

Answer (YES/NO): NO